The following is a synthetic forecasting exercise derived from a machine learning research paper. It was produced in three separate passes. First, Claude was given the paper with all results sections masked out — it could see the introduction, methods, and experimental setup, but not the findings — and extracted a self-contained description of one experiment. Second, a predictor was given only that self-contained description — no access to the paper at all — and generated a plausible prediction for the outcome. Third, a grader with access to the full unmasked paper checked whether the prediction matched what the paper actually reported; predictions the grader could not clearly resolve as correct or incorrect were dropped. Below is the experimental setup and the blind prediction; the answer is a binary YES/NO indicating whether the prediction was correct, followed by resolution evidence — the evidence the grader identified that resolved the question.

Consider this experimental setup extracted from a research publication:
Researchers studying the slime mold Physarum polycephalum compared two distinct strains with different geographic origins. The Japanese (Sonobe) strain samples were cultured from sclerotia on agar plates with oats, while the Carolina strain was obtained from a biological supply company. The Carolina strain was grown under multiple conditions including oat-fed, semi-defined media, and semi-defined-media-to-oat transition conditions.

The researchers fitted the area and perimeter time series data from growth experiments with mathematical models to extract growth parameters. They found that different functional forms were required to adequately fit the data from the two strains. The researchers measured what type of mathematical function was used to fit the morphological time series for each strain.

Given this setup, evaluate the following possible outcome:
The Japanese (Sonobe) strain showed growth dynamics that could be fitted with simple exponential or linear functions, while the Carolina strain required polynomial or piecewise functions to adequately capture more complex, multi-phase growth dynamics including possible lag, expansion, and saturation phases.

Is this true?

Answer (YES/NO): NO